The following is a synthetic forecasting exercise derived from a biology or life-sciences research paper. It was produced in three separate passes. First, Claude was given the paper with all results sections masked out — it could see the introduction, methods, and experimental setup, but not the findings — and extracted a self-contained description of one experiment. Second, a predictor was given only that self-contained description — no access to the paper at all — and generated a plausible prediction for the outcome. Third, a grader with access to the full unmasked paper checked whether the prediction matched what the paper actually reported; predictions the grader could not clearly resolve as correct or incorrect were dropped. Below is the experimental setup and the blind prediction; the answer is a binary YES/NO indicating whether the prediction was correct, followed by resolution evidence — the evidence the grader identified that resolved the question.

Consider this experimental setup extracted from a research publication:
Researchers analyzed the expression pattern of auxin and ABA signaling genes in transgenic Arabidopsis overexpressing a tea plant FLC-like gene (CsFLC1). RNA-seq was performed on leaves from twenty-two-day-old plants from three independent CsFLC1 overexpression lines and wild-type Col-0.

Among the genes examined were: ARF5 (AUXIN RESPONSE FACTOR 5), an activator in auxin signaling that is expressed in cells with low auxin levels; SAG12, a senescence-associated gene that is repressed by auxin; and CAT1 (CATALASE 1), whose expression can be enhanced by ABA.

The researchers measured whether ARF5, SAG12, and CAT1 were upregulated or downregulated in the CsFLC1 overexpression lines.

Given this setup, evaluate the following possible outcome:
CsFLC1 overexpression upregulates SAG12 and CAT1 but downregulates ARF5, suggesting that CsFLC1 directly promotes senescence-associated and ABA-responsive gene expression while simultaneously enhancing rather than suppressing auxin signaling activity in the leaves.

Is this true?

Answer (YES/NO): NO